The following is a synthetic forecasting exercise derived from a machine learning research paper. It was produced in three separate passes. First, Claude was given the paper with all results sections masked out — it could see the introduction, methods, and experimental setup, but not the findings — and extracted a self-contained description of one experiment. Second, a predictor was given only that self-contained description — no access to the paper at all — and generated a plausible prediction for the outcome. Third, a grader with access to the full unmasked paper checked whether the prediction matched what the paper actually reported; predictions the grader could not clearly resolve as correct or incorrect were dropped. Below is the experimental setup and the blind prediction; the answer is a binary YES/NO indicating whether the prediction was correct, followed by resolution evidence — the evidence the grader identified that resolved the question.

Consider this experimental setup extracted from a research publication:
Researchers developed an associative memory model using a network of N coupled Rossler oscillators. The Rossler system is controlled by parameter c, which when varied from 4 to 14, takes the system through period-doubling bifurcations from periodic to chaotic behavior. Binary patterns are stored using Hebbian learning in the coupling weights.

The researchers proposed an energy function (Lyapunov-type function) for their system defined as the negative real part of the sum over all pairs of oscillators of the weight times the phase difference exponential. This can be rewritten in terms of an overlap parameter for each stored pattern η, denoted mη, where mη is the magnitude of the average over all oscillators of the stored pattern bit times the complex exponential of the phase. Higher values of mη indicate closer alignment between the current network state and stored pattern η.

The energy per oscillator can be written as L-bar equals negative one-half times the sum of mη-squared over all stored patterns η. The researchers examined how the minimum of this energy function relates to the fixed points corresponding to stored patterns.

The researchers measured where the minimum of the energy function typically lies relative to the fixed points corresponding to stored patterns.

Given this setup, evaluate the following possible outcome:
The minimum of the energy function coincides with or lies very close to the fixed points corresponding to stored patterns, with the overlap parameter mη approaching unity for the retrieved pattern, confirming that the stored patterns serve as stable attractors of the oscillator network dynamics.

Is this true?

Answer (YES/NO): NO